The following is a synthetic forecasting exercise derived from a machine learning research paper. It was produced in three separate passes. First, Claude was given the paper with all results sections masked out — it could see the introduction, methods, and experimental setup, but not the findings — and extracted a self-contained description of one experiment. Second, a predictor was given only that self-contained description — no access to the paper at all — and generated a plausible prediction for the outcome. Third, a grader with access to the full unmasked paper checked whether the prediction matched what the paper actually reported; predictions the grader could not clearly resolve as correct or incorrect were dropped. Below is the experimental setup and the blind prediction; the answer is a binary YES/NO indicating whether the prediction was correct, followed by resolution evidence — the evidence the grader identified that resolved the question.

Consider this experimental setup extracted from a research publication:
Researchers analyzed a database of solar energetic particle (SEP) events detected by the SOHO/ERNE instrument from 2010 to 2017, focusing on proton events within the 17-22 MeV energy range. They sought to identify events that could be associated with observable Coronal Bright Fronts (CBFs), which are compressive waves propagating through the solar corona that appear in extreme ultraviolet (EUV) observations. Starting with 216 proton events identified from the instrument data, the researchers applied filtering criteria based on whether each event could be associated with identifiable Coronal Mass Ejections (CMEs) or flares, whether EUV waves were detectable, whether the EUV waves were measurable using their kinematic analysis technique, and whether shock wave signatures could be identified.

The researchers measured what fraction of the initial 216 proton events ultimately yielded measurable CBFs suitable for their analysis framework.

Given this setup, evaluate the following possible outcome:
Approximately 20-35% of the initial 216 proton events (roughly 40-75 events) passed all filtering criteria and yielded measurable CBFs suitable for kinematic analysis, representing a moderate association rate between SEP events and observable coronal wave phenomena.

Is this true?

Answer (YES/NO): NO